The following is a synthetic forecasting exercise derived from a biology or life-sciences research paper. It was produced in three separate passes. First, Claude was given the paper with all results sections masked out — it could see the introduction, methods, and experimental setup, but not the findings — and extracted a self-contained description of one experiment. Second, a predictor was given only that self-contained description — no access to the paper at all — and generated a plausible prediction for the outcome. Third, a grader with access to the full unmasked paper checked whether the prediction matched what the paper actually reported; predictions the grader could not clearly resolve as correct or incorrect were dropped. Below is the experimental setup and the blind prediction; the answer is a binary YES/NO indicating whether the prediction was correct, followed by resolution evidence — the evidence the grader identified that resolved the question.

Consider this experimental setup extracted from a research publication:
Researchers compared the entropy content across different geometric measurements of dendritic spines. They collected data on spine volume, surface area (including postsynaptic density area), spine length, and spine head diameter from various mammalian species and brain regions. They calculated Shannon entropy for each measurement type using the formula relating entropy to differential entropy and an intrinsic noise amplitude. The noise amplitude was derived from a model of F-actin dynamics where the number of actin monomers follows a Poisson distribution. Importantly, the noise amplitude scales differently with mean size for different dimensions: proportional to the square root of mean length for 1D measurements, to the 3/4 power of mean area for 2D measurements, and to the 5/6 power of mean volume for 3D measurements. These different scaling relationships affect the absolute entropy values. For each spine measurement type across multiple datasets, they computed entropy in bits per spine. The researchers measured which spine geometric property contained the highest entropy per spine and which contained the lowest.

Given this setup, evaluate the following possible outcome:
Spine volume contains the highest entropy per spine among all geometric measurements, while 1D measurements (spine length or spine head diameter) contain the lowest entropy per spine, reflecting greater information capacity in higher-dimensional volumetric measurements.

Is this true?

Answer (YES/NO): NO